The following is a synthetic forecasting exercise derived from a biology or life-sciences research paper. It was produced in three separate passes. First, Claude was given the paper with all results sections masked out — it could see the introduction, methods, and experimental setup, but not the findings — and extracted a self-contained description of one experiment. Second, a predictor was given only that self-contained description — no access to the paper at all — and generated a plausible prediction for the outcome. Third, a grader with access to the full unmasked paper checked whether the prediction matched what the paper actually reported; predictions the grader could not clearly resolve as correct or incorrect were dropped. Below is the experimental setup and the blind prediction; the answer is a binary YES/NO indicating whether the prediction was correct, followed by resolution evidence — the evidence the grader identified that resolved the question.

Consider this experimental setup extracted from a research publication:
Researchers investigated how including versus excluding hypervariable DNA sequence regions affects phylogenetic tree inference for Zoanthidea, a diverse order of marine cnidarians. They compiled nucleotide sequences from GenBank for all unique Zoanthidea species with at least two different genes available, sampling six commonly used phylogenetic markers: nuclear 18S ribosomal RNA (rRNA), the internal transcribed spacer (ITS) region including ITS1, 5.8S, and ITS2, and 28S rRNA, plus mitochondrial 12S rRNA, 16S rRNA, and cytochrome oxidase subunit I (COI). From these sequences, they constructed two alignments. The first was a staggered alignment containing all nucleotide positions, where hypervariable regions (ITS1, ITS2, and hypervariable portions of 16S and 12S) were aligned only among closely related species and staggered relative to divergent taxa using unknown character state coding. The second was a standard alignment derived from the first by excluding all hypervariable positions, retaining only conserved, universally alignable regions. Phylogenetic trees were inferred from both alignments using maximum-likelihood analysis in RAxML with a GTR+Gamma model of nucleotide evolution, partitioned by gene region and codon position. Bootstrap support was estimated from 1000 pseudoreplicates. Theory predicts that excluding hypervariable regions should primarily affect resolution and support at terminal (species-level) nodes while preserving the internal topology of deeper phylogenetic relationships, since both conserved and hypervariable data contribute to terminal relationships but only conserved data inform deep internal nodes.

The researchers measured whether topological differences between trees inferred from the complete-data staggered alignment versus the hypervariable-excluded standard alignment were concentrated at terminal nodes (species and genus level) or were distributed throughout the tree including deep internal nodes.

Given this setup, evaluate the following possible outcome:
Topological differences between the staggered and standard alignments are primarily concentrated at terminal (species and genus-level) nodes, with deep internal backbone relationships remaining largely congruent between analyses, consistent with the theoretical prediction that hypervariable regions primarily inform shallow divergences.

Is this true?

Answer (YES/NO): NO